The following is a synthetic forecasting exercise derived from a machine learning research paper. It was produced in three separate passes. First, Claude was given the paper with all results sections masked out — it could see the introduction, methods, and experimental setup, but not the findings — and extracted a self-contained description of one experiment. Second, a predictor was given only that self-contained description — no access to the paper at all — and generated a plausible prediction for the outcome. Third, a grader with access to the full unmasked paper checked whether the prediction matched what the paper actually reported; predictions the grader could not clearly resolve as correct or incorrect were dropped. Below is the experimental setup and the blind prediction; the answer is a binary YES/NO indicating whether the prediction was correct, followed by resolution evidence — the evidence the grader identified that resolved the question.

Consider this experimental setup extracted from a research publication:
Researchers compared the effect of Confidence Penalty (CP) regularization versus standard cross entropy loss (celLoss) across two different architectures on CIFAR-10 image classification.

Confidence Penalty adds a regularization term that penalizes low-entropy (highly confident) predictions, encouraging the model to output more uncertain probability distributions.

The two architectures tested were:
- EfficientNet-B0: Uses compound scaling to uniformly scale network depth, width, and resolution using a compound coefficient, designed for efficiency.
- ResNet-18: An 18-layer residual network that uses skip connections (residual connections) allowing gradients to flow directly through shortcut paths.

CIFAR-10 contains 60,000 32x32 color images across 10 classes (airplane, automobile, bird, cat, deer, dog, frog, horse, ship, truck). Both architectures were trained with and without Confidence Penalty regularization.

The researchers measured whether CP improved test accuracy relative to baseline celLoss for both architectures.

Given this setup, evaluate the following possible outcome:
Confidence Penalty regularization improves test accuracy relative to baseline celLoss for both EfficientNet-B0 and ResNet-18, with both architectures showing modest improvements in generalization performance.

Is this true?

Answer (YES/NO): NO